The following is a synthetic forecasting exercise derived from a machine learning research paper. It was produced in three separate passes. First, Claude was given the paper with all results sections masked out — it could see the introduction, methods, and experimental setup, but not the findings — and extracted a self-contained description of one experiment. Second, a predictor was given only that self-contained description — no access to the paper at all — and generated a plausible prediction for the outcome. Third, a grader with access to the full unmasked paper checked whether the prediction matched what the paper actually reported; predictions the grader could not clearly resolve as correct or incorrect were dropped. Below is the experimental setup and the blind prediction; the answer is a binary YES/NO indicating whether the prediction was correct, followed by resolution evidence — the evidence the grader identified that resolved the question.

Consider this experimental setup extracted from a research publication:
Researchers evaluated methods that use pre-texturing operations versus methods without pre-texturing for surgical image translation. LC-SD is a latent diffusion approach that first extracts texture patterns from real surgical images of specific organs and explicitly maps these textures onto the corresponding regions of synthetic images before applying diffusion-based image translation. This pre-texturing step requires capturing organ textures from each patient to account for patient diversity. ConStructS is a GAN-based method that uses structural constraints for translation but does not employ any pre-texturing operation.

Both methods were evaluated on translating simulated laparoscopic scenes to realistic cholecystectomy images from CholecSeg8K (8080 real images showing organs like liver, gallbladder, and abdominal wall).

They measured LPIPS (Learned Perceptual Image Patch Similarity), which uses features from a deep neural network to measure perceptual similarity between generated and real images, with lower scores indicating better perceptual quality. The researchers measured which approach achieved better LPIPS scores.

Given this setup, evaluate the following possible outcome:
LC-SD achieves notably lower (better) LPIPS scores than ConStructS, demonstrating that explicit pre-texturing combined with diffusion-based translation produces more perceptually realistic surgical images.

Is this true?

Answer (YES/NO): NO